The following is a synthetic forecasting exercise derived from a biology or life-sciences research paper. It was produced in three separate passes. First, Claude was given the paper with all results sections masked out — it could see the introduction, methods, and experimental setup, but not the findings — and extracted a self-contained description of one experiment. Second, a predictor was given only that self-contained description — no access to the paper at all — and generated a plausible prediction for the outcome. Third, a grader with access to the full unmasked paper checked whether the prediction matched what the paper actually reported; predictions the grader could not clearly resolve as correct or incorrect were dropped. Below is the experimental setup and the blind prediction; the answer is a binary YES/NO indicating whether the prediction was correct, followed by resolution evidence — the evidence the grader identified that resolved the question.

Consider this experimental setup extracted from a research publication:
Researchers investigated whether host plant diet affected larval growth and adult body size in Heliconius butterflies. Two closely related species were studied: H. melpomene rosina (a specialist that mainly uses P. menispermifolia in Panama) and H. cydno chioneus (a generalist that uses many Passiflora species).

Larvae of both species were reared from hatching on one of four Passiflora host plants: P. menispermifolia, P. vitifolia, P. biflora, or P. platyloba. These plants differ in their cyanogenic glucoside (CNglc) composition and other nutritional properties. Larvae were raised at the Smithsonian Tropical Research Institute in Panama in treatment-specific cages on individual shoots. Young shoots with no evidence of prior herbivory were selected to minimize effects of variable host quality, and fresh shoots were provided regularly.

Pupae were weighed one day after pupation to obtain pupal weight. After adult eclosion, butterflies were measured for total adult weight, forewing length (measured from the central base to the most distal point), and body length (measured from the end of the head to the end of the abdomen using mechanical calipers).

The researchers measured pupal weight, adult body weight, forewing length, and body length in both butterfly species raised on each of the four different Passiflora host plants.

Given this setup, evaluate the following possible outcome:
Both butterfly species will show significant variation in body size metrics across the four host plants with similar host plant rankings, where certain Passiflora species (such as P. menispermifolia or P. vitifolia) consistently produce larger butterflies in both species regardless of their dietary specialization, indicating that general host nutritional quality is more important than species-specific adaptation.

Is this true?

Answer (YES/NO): NO